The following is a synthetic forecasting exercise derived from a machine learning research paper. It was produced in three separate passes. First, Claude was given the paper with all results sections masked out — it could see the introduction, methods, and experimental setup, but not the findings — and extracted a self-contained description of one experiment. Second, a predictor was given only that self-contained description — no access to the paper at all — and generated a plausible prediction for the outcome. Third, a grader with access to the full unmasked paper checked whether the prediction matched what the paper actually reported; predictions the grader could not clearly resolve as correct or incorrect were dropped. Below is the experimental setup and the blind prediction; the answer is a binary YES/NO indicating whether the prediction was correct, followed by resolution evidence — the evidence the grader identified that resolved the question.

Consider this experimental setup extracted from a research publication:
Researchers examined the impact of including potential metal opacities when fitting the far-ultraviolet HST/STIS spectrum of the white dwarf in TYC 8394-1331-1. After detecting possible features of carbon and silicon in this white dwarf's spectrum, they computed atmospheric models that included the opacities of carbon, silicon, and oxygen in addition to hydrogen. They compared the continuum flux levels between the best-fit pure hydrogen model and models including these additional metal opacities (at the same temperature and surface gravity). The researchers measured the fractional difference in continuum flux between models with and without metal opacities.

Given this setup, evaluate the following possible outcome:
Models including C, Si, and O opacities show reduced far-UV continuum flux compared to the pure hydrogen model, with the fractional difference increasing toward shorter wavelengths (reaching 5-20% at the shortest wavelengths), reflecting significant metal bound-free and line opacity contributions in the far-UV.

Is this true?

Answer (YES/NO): NO